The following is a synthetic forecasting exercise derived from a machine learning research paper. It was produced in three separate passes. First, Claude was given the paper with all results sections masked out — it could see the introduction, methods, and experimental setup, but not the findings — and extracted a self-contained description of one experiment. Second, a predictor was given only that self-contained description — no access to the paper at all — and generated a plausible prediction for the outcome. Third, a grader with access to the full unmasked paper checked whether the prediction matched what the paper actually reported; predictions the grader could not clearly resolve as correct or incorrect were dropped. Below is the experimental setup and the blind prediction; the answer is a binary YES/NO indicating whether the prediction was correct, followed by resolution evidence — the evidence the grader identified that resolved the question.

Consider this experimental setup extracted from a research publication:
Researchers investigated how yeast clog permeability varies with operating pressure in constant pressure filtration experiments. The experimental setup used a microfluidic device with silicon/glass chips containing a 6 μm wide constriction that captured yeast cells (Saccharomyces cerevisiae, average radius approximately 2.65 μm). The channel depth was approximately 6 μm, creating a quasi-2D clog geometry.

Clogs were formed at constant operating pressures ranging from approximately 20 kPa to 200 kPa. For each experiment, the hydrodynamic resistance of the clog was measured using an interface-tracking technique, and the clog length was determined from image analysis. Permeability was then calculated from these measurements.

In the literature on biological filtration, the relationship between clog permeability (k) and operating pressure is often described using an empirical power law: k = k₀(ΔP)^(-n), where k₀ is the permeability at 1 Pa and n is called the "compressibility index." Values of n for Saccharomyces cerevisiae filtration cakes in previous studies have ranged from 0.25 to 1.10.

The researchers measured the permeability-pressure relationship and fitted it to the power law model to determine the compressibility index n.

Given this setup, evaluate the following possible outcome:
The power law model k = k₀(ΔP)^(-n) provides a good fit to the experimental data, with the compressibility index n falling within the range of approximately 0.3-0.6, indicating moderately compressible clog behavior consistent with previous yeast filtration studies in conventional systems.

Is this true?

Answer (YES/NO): YES